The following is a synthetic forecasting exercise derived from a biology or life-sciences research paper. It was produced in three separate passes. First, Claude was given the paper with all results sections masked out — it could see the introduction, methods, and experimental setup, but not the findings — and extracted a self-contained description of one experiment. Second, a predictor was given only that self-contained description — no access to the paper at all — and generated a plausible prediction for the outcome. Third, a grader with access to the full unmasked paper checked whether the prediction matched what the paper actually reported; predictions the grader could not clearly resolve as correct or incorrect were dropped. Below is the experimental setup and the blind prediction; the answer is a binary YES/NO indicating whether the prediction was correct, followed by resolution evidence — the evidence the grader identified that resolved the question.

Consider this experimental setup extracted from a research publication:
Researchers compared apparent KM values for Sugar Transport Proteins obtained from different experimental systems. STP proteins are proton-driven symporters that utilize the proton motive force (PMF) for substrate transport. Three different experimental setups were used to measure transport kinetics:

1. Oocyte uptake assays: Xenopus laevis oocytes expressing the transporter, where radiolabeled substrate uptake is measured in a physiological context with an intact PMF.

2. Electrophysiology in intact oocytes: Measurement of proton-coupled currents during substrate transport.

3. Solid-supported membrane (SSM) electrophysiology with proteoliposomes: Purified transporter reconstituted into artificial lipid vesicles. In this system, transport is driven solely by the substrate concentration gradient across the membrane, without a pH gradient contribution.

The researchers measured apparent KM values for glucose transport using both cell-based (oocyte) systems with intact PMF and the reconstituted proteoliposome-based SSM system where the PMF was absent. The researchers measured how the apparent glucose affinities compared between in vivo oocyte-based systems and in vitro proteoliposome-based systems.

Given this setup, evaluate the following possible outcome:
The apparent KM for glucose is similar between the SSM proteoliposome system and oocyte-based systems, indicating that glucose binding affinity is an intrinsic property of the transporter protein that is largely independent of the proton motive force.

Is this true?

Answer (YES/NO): NO